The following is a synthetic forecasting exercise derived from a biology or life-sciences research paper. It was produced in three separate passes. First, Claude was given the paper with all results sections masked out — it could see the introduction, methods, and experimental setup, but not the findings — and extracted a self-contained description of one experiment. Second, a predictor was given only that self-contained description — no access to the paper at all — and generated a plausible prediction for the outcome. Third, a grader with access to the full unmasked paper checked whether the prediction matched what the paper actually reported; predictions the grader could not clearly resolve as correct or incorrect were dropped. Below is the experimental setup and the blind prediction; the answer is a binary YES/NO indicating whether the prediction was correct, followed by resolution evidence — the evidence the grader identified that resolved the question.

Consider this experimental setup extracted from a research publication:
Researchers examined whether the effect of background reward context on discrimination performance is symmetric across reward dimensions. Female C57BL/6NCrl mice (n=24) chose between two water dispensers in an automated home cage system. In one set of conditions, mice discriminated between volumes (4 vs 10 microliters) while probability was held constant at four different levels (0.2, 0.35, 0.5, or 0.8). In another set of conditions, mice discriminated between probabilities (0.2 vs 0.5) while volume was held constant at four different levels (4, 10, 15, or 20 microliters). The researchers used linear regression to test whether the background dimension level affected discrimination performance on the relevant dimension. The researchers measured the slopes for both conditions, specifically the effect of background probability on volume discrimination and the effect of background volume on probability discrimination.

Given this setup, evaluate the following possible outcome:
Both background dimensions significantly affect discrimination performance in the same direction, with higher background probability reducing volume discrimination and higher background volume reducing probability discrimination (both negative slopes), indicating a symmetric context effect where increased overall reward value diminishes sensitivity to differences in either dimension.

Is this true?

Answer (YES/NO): NO